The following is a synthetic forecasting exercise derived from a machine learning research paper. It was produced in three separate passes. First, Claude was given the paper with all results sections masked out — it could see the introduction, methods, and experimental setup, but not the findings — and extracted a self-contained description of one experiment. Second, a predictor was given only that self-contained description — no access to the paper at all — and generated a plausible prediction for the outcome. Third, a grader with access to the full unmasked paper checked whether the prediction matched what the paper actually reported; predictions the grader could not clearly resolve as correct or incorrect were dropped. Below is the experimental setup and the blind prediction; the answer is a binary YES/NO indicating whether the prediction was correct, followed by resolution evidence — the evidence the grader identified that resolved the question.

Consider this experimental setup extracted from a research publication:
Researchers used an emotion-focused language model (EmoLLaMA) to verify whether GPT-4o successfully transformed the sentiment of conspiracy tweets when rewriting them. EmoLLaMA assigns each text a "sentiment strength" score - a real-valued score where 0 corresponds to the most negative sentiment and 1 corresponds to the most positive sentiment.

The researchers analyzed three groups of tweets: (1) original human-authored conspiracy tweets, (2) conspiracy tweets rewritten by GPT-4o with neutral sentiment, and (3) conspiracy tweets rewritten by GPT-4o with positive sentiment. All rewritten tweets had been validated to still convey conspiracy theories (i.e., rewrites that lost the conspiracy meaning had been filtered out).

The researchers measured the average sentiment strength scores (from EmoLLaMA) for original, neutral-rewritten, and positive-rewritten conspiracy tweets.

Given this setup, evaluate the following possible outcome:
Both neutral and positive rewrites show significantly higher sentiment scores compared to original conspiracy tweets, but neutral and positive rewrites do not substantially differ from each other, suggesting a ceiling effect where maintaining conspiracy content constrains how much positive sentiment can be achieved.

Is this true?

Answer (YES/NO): NO